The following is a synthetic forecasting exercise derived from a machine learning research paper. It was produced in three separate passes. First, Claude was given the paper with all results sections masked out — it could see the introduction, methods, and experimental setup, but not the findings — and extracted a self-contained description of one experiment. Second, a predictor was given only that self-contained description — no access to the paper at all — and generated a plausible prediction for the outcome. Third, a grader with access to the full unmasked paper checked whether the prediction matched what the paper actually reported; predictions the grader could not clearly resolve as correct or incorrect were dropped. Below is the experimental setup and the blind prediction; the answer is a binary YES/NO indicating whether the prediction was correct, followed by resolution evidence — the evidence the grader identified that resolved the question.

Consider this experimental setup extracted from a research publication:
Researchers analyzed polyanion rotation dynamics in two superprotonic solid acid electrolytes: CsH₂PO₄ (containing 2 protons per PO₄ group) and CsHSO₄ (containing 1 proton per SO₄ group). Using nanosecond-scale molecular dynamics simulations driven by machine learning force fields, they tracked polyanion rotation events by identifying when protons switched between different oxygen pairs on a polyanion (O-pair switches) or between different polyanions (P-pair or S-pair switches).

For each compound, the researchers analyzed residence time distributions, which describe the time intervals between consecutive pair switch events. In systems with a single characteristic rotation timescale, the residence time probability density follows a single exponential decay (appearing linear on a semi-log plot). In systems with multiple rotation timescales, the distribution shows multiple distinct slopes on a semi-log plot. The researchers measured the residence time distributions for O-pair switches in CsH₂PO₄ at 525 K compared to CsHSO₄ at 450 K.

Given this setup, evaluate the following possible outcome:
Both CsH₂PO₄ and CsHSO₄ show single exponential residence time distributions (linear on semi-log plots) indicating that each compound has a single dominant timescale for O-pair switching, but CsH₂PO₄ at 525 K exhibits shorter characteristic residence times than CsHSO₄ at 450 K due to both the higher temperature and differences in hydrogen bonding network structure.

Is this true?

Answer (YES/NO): NO